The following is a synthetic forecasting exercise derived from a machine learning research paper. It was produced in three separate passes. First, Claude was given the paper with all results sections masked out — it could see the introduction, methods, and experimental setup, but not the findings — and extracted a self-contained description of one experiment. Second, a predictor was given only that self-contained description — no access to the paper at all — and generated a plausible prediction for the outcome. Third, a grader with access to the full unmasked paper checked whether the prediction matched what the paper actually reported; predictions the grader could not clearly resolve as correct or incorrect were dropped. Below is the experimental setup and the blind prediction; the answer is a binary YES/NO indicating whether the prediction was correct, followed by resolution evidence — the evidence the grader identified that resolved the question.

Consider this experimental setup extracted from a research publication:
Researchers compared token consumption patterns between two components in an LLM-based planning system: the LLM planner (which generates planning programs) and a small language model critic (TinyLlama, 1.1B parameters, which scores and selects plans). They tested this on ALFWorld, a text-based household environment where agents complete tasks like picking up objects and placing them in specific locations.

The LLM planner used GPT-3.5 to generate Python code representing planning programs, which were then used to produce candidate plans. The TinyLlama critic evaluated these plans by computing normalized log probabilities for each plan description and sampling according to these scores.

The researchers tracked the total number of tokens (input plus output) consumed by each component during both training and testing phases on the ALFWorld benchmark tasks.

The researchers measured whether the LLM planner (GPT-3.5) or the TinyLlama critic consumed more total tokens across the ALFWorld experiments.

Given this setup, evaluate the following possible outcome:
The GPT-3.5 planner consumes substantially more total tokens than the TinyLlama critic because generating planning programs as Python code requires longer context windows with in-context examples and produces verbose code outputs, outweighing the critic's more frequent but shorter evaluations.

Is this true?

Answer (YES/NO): NO